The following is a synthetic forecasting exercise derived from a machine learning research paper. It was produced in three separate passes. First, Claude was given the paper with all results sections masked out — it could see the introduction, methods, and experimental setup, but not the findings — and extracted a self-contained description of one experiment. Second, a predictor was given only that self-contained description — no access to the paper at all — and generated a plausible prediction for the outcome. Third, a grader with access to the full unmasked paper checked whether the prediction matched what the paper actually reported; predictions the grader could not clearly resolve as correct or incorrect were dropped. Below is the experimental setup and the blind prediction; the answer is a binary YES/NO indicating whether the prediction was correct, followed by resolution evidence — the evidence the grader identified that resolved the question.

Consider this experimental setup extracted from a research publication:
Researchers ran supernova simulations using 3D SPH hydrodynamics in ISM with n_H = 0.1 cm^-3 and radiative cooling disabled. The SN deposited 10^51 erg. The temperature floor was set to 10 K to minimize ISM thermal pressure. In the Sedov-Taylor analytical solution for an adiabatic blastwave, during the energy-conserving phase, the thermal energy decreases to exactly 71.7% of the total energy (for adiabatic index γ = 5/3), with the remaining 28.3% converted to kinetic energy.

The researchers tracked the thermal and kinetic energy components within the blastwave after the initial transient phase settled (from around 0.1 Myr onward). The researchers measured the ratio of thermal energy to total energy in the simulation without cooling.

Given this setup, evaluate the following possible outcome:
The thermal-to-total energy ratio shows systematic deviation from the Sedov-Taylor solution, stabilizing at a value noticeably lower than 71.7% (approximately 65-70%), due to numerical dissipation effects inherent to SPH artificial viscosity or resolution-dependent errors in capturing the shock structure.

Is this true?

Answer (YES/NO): NO